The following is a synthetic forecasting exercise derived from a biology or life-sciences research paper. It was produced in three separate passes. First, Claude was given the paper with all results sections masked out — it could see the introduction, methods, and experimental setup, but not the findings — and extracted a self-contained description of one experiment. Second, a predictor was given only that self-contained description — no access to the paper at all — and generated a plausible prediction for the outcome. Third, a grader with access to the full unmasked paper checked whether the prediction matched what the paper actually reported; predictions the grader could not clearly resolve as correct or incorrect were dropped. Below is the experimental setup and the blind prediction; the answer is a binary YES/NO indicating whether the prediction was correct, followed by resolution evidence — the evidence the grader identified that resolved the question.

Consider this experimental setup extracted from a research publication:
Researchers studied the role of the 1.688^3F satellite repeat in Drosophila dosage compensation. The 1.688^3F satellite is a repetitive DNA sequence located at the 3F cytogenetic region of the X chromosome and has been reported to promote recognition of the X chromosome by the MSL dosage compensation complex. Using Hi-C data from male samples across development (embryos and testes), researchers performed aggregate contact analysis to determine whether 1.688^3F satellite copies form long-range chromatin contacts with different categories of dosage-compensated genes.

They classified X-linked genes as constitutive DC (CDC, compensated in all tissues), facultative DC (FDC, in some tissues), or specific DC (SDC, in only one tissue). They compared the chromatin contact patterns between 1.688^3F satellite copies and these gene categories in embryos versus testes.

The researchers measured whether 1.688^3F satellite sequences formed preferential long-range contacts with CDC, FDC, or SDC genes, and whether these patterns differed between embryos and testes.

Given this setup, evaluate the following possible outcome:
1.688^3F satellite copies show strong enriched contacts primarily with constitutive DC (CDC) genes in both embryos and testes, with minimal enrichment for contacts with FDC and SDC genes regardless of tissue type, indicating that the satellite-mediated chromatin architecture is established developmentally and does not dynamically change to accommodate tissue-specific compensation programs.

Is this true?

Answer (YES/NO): NO